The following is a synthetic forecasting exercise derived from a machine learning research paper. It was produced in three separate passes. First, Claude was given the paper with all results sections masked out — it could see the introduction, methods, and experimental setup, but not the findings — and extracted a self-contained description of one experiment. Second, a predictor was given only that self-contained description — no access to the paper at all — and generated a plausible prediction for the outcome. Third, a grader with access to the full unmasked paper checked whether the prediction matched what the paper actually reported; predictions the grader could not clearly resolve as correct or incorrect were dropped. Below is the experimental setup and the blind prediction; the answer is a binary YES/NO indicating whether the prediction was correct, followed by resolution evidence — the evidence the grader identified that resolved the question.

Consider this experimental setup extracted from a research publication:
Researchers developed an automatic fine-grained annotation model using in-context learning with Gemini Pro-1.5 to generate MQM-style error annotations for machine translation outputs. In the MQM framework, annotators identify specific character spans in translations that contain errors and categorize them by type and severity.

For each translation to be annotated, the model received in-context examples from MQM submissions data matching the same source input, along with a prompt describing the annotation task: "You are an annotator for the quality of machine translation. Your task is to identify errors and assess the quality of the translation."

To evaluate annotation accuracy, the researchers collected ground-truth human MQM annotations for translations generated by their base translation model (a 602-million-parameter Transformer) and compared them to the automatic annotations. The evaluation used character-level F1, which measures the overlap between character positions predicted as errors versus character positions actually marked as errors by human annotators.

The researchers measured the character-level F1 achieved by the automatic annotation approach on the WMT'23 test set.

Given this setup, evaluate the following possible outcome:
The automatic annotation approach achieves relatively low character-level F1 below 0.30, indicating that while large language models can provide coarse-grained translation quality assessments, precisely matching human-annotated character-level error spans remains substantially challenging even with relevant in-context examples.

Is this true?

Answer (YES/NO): YES